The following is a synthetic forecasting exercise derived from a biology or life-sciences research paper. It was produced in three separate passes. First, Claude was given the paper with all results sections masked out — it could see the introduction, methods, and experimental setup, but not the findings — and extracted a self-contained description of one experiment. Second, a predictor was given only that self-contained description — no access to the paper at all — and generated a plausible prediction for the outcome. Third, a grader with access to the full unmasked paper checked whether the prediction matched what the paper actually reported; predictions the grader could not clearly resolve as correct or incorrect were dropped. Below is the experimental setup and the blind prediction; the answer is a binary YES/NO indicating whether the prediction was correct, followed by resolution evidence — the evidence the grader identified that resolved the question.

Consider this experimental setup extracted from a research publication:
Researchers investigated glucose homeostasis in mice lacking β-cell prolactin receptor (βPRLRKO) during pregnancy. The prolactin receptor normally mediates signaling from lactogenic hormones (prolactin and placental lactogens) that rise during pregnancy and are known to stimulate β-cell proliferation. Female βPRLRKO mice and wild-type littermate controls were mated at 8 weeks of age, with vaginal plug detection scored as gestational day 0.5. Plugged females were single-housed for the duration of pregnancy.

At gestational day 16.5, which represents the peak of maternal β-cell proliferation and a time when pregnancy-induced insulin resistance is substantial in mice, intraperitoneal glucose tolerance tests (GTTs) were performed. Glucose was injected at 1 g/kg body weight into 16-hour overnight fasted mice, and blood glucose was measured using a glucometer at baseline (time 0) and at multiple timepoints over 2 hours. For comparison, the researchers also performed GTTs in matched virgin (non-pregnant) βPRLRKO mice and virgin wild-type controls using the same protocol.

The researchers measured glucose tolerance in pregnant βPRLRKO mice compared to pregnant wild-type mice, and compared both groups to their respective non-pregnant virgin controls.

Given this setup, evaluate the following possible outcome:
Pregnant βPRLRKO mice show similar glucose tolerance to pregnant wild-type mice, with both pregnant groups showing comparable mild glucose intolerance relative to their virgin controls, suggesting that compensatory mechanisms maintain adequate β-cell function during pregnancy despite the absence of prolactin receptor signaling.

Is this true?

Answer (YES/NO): NO